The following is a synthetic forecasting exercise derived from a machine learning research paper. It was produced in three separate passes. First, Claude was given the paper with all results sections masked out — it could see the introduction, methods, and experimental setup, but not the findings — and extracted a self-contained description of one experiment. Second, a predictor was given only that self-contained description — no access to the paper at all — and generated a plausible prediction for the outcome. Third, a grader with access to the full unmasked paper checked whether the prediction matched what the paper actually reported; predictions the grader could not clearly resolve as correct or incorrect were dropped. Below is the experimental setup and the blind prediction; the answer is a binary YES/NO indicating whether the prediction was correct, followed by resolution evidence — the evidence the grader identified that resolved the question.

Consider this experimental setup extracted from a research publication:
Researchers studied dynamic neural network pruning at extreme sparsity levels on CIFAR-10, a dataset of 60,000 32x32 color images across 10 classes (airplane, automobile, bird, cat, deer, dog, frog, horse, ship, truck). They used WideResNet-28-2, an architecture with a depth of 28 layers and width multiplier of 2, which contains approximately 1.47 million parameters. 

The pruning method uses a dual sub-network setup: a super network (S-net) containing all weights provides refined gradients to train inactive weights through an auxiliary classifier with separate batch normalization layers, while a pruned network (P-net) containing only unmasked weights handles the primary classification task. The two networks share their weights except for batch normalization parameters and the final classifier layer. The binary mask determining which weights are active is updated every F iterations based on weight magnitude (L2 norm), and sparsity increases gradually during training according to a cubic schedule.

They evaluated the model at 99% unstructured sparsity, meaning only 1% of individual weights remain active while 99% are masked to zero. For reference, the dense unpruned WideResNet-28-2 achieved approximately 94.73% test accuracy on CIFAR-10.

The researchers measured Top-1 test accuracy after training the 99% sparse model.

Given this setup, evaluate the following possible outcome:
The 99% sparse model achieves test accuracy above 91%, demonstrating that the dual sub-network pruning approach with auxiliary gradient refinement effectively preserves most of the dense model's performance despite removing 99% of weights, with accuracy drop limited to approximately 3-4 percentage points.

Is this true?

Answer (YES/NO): YES